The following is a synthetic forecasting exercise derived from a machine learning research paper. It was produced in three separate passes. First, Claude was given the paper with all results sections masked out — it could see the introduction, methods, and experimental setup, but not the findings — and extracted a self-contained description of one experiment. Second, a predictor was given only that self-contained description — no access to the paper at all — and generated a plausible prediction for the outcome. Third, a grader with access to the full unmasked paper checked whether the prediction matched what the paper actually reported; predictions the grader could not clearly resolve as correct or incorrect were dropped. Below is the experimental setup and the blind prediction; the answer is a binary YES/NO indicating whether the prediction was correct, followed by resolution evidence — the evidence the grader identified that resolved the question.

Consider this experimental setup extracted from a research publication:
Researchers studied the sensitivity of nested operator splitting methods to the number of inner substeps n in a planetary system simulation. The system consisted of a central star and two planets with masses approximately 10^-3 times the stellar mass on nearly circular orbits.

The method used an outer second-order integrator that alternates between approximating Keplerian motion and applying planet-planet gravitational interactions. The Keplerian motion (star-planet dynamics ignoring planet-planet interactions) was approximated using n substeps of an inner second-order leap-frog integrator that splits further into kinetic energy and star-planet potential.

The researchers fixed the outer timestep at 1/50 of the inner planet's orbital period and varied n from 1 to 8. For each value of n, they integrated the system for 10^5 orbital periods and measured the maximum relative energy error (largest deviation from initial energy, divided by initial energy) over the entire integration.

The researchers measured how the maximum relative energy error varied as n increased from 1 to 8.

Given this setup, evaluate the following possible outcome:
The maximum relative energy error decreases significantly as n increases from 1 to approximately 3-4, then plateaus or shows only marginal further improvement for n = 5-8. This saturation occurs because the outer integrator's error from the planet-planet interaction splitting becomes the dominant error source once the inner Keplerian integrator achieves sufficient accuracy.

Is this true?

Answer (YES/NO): NO